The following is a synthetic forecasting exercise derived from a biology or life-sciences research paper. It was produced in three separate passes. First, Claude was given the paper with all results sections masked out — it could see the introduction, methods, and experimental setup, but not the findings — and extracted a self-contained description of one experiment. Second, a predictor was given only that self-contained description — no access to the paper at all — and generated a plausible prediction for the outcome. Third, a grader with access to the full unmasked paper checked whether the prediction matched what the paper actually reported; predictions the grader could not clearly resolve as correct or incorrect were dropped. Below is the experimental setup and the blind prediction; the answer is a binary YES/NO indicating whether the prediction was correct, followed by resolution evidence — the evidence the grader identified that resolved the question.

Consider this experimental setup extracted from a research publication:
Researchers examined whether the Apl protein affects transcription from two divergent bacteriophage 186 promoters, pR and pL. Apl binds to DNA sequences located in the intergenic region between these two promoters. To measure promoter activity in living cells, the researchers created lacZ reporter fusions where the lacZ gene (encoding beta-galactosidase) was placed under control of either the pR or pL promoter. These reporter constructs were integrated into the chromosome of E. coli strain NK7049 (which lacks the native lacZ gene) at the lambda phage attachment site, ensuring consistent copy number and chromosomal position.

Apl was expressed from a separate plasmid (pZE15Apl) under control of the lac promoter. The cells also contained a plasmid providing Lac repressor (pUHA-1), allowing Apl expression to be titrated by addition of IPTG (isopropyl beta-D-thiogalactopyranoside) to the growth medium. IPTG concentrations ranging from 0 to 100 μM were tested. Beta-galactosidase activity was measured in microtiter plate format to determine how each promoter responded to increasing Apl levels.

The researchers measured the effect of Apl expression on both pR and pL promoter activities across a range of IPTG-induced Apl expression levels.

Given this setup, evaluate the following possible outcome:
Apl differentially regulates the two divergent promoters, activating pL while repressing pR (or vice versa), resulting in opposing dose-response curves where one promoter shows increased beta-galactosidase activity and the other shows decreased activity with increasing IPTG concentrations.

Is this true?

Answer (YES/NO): NO